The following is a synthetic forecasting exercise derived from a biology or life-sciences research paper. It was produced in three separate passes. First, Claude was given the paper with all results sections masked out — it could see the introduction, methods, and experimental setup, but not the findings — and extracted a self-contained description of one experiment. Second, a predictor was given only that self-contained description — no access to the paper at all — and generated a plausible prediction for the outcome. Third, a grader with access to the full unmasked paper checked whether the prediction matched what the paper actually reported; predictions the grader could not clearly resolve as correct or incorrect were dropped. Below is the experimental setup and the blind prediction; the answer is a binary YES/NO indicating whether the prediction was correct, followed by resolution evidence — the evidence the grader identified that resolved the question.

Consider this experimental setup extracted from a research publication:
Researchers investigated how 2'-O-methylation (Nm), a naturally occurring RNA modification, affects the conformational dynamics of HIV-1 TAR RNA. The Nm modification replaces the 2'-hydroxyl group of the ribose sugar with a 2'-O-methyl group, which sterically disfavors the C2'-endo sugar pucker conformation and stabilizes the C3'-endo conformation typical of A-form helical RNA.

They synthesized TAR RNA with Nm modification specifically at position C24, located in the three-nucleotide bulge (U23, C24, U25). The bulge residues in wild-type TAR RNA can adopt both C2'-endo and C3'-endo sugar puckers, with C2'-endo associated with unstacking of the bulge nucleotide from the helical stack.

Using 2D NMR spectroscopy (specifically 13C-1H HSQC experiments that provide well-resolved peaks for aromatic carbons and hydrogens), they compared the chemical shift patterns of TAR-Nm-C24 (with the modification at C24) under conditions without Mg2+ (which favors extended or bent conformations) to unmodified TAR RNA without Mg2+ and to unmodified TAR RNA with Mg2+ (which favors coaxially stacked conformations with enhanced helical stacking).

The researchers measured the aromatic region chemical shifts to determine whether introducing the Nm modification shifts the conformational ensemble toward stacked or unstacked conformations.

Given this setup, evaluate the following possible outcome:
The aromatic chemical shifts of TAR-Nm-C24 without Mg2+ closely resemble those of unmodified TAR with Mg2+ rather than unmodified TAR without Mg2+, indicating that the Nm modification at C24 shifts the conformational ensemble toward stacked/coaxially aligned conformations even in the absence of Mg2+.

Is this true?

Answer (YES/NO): NO